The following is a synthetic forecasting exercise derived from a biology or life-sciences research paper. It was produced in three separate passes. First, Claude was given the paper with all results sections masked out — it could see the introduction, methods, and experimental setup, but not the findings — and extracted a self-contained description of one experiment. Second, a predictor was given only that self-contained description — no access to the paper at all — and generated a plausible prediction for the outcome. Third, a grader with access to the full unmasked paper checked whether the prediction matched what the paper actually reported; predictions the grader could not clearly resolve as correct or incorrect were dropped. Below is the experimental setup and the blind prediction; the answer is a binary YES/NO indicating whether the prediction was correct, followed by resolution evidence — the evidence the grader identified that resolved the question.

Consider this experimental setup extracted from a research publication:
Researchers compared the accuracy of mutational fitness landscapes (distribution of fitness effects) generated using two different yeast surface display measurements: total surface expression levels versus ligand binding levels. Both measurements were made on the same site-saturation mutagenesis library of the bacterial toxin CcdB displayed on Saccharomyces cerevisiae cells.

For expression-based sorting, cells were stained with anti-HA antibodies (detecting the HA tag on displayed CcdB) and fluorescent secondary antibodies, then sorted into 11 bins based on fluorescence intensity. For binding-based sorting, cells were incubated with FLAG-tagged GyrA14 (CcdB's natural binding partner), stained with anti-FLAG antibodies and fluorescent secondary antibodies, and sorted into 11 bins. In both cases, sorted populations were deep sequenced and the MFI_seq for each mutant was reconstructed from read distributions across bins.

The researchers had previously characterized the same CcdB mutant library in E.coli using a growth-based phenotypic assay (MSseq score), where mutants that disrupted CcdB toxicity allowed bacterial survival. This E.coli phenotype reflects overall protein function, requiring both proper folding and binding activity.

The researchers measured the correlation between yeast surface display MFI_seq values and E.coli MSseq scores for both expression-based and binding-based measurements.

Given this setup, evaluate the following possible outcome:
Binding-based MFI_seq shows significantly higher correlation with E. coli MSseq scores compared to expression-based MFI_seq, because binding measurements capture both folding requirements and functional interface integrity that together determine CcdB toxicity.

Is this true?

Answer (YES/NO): YES